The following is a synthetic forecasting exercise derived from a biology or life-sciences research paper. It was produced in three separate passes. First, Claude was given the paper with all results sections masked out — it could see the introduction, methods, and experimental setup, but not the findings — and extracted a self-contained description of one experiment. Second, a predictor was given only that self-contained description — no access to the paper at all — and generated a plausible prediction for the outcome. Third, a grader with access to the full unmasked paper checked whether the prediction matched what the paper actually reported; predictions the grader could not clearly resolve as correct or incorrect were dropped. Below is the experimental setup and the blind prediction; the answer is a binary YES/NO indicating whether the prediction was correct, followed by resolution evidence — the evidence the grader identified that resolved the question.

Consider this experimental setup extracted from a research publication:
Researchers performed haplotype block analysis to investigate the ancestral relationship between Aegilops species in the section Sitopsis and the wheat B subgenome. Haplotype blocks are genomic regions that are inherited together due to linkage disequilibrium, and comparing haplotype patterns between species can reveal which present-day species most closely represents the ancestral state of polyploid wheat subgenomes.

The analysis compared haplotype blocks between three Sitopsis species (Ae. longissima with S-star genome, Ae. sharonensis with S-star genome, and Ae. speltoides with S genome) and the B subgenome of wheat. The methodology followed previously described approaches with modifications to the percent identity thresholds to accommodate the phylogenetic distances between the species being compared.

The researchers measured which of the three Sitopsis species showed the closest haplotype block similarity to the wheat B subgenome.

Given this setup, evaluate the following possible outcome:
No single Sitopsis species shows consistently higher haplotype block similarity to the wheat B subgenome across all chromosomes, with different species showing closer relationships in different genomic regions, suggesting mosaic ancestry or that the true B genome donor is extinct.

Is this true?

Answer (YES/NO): NO